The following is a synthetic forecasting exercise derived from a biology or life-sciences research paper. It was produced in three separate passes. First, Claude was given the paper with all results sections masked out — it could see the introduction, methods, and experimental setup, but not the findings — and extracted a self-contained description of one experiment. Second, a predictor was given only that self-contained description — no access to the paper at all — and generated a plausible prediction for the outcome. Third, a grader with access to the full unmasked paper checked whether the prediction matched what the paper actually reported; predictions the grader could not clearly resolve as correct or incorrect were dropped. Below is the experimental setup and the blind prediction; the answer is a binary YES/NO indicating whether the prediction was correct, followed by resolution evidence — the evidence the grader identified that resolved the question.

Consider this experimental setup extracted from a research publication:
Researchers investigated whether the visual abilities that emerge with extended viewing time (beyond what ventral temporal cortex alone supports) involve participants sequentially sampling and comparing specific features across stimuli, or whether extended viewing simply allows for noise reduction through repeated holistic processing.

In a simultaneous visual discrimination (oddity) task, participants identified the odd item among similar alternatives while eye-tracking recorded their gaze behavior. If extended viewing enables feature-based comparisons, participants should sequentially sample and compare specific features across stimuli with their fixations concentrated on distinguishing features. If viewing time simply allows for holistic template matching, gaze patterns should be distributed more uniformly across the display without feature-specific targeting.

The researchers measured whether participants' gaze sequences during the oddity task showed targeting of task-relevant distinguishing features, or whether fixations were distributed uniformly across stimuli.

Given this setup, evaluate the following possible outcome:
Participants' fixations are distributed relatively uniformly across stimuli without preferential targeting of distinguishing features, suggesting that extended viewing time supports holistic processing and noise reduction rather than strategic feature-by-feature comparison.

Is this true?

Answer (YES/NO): NO